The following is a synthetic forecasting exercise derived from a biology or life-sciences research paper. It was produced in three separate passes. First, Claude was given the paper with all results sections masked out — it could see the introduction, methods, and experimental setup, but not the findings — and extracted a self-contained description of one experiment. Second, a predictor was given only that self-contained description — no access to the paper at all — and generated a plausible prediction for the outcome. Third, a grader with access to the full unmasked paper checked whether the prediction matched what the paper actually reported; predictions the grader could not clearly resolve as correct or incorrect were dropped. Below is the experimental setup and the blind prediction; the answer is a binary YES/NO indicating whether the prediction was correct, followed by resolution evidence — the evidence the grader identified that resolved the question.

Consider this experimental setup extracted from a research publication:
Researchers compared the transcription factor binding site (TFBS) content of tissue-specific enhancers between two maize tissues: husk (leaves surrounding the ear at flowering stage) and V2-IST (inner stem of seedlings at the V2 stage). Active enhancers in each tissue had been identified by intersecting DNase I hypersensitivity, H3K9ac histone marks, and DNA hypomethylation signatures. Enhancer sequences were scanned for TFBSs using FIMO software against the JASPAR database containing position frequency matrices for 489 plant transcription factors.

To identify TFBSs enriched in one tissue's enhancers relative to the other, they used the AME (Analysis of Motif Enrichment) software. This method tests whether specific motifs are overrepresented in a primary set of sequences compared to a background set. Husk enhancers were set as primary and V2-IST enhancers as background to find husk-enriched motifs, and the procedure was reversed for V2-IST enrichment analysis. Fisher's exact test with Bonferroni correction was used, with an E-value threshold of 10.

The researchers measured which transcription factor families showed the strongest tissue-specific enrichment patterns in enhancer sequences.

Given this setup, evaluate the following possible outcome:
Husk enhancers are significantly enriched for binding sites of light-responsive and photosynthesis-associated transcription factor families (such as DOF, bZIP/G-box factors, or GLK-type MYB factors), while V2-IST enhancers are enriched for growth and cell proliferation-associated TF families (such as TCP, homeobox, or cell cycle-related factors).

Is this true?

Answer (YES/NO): NO